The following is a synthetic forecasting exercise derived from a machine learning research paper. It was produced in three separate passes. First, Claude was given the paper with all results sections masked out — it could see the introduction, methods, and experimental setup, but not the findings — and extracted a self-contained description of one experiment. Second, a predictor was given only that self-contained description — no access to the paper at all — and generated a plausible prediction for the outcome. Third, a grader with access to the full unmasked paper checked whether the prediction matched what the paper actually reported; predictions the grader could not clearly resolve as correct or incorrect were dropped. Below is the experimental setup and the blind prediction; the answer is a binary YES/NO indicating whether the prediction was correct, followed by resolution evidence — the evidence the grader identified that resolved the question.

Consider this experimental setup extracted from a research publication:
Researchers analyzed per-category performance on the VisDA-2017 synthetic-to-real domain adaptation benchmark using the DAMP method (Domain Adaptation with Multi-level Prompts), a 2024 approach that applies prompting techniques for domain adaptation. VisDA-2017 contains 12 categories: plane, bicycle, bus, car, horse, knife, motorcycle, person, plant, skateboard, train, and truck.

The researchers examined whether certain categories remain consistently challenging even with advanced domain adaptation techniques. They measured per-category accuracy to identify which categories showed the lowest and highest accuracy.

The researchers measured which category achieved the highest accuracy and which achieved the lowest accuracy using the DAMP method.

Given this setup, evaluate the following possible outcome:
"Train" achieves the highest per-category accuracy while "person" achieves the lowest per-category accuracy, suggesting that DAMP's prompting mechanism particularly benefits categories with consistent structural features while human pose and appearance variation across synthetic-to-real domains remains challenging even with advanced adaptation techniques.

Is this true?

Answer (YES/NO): NO